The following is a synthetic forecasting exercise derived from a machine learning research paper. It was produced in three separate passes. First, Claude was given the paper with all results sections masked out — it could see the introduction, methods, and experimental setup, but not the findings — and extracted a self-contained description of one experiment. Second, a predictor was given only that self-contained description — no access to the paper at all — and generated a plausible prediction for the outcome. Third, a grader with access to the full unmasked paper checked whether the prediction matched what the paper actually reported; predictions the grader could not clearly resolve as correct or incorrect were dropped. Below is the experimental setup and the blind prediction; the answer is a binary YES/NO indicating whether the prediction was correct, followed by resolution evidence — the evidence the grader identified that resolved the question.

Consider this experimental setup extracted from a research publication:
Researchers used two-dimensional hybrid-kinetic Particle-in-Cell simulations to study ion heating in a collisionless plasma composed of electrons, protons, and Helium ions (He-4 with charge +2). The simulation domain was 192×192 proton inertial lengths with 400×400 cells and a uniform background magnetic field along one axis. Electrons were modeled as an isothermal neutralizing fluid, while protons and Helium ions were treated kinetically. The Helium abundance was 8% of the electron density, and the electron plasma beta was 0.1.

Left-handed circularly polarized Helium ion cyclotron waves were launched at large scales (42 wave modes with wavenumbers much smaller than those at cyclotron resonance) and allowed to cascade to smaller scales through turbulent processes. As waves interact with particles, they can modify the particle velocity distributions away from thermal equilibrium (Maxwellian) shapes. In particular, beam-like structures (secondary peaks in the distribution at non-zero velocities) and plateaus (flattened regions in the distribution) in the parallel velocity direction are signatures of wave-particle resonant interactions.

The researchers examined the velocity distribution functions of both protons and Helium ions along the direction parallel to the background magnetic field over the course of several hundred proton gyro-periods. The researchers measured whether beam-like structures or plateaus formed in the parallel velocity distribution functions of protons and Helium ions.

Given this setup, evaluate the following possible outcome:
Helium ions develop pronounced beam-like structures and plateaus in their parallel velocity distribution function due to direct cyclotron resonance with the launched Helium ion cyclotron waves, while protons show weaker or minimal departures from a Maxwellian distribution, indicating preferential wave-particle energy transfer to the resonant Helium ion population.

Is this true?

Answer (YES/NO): NO